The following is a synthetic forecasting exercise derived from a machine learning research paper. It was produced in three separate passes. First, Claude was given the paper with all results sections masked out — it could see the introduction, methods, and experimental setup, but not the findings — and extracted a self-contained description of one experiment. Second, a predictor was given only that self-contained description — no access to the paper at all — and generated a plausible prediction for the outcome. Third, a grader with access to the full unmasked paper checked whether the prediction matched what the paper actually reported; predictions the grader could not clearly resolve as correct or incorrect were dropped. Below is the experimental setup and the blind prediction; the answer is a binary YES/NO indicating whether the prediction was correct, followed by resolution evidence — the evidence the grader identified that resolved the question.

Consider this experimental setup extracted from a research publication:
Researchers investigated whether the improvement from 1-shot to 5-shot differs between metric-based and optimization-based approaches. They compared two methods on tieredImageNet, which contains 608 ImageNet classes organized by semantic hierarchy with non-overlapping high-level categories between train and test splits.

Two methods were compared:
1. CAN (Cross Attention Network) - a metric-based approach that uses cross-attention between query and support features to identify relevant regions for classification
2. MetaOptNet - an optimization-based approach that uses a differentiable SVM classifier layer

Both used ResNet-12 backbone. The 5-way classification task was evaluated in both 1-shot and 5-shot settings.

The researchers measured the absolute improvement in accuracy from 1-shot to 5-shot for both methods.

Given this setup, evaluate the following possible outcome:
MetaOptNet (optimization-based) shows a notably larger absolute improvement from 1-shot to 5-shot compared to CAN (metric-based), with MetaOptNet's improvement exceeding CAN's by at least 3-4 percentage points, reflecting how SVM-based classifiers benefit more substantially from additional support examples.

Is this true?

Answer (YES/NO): NO